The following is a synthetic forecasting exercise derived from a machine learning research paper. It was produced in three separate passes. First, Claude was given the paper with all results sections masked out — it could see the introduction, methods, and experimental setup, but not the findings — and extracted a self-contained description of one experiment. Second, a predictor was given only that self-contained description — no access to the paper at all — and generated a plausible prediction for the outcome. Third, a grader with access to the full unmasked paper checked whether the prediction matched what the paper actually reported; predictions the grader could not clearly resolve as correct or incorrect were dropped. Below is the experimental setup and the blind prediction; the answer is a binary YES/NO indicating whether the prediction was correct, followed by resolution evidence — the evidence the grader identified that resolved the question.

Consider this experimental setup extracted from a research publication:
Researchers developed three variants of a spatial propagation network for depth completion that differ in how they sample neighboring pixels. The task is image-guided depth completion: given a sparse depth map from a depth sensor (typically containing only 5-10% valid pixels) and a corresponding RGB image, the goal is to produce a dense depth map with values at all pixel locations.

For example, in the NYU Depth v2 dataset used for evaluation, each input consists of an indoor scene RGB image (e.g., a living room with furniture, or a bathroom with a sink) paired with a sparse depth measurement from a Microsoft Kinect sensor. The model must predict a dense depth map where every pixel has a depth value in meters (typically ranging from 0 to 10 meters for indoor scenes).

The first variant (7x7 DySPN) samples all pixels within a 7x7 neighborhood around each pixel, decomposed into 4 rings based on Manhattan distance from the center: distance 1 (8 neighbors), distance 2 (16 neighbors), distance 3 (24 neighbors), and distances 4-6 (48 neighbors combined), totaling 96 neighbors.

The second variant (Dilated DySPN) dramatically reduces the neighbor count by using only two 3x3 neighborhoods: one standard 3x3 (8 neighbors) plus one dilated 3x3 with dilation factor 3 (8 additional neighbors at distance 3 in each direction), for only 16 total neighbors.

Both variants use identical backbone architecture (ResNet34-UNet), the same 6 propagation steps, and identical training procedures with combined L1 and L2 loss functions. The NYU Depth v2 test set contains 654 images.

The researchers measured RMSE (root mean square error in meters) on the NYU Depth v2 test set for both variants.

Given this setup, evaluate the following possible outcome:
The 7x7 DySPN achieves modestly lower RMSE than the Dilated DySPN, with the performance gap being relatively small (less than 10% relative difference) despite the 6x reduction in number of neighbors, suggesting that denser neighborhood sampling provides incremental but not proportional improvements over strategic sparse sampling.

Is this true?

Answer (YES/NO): YES